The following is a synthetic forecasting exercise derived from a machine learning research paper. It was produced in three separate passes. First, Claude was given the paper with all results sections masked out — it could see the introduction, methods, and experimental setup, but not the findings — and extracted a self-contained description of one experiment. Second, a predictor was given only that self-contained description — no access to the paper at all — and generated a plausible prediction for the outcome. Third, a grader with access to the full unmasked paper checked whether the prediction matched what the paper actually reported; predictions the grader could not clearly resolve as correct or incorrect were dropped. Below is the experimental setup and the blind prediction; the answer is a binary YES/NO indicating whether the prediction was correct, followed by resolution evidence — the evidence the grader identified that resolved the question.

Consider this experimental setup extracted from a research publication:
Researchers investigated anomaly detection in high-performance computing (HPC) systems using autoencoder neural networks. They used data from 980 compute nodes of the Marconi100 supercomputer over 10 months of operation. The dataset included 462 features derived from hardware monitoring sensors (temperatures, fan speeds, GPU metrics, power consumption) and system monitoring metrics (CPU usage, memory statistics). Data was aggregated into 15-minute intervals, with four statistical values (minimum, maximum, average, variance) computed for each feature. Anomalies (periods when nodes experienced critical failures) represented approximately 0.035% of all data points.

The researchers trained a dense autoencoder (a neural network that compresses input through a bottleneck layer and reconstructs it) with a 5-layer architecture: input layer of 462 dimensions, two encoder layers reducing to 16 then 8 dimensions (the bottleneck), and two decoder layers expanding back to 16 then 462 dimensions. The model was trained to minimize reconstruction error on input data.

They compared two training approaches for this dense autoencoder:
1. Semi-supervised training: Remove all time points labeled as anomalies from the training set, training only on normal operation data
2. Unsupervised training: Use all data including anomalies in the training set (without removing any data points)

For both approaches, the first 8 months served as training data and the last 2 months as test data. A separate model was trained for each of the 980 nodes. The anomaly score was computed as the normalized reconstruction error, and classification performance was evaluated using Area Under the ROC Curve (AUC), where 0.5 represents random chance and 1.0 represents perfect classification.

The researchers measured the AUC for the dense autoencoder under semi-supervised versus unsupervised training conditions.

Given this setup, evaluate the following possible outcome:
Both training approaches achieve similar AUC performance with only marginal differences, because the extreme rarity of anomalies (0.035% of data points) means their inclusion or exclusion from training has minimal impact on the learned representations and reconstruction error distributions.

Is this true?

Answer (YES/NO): NO